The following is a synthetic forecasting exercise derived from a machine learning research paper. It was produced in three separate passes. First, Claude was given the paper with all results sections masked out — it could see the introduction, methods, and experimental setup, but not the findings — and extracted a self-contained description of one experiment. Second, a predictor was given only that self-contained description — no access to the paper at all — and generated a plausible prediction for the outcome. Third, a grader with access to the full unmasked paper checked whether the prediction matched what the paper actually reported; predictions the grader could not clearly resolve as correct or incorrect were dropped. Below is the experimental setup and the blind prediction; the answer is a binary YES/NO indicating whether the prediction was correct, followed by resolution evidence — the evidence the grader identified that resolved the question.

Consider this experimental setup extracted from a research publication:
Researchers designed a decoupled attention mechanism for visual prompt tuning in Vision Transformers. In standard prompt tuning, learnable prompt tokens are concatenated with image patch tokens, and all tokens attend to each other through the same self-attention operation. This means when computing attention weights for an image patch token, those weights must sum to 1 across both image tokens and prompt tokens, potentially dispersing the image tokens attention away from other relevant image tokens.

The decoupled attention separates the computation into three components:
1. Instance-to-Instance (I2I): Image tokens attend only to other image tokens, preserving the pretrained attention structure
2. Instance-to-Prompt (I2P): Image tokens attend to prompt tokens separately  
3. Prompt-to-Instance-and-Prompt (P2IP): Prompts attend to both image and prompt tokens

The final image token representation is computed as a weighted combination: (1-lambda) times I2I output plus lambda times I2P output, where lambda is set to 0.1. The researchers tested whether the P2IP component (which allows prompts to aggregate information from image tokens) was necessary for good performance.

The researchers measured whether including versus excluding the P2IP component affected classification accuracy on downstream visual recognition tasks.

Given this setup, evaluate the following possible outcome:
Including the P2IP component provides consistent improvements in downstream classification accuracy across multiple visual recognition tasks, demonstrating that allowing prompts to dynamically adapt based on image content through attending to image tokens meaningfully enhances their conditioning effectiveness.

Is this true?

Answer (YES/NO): NO